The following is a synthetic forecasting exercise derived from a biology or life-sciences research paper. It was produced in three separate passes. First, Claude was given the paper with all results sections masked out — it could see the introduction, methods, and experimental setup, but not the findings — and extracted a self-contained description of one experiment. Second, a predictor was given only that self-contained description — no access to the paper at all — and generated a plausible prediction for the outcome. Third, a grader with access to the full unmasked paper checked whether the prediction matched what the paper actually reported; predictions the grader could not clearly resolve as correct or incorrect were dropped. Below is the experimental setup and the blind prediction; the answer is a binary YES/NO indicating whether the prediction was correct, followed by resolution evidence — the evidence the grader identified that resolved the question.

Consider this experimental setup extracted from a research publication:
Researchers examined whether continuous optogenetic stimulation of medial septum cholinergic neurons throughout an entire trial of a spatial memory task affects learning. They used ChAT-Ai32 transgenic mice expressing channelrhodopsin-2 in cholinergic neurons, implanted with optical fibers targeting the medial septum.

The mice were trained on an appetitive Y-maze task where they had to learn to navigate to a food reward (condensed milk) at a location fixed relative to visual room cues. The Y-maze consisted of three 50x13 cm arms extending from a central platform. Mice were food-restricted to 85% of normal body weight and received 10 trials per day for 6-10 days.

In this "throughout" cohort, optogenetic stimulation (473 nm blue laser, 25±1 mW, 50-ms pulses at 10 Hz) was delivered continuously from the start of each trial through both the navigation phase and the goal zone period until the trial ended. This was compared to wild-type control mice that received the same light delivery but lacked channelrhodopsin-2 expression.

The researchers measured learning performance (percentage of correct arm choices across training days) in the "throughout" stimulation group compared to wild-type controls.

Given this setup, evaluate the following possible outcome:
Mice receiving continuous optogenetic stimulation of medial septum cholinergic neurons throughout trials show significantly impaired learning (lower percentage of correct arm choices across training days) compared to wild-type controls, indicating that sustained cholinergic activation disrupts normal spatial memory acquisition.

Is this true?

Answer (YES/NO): NO